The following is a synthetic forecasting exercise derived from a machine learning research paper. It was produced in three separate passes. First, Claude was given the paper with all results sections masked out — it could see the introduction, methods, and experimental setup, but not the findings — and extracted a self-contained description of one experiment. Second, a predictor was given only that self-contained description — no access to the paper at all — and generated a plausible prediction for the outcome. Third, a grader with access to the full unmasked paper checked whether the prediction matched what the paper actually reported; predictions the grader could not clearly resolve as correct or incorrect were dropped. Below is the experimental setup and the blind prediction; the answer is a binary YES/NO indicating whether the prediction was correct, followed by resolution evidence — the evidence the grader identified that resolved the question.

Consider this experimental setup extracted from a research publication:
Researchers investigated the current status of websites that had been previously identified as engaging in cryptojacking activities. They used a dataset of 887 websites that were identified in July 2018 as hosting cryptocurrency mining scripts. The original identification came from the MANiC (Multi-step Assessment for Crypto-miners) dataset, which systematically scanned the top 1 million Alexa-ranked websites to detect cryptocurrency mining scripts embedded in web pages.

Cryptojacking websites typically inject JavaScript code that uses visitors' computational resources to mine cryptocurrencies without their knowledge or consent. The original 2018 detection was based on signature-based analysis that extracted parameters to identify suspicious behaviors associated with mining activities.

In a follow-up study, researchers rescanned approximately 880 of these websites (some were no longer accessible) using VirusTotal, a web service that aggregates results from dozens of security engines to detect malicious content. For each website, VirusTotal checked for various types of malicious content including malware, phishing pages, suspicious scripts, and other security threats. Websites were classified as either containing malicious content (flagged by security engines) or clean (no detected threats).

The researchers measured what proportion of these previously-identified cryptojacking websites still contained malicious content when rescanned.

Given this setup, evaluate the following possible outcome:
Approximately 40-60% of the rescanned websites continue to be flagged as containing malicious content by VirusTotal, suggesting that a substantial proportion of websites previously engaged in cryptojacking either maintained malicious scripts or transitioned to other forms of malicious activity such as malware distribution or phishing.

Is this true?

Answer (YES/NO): YES